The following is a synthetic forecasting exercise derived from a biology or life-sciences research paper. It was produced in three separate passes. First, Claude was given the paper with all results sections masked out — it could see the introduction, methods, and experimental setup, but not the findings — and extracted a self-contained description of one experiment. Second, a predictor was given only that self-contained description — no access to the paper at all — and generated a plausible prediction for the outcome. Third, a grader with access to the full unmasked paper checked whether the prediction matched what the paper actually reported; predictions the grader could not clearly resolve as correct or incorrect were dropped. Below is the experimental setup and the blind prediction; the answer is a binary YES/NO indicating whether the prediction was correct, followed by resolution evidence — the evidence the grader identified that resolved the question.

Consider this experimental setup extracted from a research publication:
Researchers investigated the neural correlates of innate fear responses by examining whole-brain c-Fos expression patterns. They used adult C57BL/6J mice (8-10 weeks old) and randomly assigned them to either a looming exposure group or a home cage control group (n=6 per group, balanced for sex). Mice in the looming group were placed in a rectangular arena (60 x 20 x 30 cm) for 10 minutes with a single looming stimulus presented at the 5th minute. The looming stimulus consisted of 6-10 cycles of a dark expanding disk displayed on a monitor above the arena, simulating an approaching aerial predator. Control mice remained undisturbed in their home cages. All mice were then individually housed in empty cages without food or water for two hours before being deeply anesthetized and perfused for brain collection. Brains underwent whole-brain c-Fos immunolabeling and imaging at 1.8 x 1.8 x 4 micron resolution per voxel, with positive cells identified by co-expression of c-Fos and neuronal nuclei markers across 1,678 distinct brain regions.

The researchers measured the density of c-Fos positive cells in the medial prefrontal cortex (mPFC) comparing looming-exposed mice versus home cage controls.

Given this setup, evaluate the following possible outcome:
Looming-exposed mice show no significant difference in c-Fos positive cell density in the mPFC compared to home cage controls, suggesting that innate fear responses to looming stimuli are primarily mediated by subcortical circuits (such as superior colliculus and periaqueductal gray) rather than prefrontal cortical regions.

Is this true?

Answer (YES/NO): NO